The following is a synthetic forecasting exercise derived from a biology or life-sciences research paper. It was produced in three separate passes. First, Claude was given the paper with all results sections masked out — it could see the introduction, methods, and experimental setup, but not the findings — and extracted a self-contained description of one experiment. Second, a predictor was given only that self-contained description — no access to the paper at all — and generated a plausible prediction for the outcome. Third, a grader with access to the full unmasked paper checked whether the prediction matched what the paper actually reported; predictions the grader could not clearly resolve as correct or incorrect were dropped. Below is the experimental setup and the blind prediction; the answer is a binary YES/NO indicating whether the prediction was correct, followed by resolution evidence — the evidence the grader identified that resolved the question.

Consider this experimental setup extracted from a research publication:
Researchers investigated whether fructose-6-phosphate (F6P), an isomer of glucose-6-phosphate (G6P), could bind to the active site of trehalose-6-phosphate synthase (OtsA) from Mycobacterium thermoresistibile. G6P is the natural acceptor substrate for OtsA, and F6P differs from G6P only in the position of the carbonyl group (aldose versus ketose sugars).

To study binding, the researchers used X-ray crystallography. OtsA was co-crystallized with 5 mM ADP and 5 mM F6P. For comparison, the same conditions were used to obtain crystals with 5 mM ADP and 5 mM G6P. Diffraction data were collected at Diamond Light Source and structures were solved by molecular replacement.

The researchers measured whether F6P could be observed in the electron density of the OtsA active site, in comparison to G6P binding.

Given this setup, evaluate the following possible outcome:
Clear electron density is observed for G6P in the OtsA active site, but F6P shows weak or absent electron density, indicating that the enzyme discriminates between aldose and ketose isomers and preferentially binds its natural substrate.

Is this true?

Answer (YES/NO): NO